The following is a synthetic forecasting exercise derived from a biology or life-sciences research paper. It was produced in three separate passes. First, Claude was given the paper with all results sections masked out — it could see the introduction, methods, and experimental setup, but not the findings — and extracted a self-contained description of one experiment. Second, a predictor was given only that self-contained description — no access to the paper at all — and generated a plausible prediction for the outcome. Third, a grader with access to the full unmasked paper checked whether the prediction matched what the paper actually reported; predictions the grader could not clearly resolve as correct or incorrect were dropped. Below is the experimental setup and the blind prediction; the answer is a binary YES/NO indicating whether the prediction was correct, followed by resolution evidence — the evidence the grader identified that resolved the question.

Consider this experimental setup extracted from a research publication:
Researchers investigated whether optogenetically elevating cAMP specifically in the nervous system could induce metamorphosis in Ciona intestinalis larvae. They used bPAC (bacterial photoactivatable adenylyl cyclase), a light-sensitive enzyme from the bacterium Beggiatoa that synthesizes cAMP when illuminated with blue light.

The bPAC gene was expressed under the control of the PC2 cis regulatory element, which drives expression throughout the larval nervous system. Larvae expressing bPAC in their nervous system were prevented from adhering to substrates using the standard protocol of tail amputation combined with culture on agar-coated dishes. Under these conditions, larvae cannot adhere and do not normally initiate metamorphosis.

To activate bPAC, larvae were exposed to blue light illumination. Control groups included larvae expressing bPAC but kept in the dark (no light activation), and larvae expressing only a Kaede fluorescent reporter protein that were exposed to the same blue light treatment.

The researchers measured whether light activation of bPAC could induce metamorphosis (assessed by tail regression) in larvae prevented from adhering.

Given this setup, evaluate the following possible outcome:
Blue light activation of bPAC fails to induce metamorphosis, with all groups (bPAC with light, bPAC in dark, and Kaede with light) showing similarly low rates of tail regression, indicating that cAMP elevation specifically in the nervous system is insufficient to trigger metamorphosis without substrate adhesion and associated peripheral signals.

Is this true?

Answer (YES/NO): NO